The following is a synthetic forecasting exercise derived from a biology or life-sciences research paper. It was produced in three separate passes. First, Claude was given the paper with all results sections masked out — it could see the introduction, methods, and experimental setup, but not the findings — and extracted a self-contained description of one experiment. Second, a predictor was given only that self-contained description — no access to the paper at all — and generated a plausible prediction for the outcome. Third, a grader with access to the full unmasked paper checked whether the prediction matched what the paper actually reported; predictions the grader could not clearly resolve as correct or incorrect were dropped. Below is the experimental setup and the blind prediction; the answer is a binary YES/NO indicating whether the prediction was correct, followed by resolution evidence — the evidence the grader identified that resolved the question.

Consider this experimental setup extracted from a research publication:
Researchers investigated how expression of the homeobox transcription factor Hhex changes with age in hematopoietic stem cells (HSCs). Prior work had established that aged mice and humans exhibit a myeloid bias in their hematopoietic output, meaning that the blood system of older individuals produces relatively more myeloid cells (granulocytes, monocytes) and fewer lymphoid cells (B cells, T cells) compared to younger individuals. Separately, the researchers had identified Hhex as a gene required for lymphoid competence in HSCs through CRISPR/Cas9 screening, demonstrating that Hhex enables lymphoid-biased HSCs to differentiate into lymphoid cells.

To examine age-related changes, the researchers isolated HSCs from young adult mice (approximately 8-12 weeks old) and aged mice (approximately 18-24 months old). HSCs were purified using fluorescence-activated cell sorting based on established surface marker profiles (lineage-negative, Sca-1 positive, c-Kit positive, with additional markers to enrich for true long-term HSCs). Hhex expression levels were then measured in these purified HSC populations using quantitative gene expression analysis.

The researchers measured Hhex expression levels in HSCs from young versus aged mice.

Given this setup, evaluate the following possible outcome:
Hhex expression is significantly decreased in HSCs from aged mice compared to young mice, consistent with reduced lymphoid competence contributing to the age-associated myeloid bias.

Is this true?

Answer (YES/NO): YES